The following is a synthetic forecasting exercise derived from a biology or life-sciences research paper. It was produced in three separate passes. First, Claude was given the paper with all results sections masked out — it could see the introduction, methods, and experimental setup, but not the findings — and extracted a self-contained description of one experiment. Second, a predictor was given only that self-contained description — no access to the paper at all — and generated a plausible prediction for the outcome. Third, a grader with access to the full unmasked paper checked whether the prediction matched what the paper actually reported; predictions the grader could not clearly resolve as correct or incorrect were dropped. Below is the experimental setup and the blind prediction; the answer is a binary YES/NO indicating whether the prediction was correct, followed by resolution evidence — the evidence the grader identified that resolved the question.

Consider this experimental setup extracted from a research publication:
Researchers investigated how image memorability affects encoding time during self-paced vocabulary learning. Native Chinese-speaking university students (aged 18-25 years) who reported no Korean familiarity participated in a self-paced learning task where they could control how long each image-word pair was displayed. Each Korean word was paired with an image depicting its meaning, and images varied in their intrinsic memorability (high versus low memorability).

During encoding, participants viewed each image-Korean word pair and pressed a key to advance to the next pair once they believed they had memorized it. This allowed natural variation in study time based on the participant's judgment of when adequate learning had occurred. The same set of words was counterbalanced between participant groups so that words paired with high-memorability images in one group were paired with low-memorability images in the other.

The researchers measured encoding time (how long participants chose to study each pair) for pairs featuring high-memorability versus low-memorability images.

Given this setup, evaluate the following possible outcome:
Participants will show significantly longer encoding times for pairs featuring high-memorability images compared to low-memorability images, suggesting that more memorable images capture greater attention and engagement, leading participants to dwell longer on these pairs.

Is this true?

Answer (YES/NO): NO